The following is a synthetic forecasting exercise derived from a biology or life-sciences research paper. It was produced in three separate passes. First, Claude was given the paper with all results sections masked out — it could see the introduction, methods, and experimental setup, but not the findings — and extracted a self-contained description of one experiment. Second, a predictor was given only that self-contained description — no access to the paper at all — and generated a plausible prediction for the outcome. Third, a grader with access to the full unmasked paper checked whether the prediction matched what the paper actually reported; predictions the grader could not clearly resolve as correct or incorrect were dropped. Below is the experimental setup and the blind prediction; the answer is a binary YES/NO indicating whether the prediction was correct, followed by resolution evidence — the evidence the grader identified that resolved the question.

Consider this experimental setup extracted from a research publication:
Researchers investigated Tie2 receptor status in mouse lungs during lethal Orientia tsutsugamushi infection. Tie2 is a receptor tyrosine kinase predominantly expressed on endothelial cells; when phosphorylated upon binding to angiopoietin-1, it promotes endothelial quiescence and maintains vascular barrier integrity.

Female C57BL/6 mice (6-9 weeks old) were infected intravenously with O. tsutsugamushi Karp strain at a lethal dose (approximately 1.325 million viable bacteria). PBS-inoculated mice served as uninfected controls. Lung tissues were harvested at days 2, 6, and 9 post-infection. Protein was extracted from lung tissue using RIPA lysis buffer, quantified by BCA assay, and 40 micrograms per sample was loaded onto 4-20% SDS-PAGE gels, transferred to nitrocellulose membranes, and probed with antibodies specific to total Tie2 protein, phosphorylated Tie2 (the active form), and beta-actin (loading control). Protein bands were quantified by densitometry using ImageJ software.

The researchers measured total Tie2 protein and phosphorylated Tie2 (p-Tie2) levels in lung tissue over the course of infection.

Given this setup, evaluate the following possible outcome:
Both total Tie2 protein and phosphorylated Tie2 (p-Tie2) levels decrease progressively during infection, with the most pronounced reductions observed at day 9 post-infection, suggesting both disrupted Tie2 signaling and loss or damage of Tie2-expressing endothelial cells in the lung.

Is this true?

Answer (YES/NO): YES